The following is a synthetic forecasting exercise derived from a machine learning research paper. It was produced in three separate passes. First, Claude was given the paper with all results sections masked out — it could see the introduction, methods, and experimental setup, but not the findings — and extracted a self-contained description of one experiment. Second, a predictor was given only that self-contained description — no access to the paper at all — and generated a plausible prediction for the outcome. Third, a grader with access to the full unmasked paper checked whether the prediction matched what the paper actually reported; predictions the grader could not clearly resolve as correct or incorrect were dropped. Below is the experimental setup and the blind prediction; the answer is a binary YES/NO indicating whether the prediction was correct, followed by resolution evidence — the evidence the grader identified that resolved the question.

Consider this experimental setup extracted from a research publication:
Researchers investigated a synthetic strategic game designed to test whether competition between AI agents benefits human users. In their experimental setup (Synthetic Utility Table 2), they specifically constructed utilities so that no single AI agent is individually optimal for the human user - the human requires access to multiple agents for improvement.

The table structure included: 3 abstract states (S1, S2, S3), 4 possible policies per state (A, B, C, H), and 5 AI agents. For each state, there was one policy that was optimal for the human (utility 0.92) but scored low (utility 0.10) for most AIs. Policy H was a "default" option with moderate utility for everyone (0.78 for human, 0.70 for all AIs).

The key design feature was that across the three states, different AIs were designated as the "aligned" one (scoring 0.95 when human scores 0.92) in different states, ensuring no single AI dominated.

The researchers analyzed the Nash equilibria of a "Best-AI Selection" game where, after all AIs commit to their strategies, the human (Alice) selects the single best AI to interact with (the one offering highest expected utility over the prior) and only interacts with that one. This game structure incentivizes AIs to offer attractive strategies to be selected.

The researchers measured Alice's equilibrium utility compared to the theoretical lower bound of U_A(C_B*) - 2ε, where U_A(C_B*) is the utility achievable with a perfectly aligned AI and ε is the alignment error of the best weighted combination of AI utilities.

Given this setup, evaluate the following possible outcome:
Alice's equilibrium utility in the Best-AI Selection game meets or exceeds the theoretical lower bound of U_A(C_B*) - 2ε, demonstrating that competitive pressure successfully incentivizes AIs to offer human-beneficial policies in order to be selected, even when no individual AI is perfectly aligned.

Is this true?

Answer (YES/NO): YES